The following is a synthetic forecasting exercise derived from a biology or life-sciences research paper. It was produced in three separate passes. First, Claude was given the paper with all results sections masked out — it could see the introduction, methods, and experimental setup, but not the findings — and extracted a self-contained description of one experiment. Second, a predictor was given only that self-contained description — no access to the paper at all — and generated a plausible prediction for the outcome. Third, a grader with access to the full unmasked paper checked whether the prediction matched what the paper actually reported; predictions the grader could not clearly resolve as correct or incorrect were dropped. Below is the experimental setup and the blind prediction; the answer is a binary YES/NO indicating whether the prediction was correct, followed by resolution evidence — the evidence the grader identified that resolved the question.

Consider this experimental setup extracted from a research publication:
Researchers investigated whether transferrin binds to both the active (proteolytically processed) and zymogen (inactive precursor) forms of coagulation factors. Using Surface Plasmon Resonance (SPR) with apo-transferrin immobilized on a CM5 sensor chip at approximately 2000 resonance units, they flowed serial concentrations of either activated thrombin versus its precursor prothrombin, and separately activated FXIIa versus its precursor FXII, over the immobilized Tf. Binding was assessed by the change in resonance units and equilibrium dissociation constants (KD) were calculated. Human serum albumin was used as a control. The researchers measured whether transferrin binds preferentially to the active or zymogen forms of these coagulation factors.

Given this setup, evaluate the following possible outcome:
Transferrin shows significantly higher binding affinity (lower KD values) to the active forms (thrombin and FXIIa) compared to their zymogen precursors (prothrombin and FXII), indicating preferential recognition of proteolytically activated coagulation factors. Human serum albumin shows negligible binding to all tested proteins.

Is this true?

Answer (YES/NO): NO